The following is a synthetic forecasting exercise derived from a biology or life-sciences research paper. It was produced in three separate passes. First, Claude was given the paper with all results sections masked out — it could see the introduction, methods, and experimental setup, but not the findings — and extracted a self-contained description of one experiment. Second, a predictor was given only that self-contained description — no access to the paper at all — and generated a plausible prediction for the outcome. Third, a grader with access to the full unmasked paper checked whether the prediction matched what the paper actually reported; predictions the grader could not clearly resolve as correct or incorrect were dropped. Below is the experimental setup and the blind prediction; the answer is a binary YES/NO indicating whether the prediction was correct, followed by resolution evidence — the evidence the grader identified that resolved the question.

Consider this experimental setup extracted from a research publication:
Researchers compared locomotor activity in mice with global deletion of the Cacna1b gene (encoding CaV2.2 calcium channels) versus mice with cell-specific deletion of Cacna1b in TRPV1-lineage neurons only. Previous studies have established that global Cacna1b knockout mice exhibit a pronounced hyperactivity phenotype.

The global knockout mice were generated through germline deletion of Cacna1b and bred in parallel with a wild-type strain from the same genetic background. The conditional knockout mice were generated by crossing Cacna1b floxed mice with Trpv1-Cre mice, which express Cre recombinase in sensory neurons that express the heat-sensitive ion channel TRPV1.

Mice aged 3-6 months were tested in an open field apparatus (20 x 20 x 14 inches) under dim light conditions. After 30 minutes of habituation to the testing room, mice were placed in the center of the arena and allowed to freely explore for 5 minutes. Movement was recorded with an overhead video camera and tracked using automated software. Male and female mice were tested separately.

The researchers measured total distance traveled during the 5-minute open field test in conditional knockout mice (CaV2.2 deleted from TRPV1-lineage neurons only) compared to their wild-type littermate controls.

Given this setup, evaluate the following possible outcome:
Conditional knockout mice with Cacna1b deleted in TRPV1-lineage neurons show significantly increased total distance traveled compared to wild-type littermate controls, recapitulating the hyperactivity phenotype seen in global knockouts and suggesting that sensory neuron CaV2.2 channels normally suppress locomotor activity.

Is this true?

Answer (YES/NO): NO